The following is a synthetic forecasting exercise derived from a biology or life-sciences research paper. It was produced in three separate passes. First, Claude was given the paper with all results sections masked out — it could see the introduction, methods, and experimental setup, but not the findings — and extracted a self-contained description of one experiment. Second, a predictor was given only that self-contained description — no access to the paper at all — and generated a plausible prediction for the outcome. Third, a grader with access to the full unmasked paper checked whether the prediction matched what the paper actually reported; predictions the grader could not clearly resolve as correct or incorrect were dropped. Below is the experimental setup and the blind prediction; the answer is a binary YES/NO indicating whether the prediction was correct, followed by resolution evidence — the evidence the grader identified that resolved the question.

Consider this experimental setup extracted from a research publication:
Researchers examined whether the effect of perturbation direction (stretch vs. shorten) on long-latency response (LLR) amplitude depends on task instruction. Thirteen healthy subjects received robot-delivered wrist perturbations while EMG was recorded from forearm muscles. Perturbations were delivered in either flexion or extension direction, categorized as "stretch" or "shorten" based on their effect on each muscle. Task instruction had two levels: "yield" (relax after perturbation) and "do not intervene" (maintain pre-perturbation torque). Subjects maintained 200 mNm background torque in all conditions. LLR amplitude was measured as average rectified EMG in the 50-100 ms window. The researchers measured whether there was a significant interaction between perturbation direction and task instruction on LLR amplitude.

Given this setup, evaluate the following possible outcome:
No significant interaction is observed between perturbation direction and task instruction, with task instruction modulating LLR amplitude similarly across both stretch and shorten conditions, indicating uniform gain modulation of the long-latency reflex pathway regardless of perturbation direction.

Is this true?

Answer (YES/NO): NO